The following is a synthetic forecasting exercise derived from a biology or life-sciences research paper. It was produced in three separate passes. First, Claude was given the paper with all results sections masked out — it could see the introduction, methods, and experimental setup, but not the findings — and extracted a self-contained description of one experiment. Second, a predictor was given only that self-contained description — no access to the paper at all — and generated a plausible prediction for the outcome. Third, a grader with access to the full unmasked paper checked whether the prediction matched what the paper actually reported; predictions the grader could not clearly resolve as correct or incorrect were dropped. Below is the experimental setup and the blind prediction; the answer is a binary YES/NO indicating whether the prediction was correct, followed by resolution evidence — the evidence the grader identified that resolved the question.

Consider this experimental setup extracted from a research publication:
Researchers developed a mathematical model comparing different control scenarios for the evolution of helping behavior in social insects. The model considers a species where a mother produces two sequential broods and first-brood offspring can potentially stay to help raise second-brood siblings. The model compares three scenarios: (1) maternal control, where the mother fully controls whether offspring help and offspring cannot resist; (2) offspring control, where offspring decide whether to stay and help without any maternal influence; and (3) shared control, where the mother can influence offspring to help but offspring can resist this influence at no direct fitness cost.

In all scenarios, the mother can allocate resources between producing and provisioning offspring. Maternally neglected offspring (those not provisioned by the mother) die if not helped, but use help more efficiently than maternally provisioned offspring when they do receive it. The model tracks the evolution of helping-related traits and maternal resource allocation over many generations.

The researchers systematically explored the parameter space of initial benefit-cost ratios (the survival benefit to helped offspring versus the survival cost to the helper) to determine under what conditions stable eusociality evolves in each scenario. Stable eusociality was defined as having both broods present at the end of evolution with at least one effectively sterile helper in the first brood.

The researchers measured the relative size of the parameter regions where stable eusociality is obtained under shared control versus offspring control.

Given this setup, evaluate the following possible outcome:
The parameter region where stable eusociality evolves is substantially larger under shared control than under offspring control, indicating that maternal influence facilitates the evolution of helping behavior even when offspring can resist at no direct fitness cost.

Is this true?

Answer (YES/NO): YES